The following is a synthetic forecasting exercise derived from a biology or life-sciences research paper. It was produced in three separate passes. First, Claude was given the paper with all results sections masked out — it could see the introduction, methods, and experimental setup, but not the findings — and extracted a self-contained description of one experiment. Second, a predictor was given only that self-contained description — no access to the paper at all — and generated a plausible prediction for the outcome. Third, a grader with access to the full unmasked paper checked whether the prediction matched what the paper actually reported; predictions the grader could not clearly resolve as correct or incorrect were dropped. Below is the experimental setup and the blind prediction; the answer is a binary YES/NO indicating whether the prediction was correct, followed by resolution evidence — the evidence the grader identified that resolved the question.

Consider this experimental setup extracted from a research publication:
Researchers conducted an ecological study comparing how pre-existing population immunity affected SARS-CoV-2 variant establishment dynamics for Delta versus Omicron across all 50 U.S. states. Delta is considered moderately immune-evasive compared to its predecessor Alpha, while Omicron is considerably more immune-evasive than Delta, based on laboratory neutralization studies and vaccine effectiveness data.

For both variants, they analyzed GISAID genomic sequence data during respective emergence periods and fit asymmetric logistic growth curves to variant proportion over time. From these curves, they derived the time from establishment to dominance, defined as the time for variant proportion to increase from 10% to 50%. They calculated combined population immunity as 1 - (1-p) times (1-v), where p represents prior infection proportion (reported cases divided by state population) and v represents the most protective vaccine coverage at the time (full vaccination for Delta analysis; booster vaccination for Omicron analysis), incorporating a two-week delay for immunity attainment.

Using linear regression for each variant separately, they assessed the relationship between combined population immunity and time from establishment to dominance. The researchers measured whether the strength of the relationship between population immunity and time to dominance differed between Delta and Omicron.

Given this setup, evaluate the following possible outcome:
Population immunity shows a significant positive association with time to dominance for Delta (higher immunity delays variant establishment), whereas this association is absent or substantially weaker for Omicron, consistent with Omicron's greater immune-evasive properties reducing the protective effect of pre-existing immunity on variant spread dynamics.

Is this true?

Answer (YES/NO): NO